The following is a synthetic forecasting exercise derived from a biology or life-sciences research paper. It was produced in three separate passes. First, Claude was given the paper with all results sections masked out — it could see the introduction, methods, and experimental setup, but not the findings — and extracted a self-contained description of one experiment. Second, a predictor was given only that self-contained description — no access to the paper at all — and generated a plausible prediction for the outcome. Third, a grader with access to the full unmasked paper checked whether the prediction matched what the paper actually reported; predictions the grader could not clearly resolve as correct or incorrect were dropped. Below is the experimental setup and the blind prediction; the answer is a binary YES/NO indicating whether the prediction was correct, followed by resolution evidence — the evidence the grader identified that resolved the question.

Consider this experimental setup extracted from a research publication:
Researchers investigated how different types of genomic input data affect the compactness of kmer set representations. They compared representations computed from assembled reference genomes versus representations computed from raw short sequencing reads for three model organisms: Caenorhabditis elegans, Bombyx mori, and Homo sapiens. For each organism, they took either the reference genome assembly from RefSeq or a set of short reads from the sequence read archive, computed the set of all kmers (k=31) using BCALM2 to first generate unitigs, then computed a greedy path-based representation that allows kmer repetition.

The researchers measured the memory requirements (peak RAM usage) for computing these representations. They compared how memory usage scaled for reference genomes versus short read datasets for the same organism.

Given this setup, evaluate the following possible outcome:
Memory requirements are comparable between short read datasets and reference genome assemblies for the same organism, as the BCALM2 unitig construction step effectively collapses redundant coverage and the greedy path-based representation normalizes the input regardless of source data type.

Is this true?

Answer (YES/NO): NO